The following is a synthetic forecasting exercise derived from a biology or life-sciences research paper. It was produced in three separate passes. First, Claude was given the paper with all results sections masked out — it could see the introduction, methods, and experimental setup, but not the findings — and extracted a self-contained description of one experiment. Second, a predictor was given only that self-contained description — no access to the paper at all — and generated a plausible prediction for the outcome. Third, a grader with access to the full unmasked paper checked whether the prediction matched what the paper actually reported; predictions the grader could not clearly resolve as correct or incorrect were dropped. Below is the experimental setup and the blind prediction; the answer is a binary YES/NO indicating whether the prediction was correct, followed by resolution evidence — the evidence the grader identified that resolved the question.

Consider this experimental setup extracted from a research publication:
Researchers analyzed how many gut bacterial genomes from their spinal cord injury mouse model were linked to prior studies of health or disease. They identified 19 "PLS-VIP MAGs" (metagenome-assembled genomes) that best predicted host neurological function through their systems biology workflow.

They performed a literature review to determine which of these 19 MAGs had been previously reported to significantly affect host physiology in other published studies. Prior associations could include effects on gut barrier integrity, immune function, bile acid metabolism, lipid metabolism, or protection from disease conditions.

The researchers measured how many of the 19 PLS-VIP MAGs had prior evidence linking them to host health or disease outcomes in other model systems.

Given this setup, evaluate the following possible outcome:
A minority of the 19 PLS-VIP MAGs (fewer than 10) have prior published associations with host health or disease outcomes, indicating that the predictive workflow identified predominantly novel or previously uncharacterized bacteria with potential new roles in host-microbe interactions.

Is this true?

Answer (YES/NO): YES